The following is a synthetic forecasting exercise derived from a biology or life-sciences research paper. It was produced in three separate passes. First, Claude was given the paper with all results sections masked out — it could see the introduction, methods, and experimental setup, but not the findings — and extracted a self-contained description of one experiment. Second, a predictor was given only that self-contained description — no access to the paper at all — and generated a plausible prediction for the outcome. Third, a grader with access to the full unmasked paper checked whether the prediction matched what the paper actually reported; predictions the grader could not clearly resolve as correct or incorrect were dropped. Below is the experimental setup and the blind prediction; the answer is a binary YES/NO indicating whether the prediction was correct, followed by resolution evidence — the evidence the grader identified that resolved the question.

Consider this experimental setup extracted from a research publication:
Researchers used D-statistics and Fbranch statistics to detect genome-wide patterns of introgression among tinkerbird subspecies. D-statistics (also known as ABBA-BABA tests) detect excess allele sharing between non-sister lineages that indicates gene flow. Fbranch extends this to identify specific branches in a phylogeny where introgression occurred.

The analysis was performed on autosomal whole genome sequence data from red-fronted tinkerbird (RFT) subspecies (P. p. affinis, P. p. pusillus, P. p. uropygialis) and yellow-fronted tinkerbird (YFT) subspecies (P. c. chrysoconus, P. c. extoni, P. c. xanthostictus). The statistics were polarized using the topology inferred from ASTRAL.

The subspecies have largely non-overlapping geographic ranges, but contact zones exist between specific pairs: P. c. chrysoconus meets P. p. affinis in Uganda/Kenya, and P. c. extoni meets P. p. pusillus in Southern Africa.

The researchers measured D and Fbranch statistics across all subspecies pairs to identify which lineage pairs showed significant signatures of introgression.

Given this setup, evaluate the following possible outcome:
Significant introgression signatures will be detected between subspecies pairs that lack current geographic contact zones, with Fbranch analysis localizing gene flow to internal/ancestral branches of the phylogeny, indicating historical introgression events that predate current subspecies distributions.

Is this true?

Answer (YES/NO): NO